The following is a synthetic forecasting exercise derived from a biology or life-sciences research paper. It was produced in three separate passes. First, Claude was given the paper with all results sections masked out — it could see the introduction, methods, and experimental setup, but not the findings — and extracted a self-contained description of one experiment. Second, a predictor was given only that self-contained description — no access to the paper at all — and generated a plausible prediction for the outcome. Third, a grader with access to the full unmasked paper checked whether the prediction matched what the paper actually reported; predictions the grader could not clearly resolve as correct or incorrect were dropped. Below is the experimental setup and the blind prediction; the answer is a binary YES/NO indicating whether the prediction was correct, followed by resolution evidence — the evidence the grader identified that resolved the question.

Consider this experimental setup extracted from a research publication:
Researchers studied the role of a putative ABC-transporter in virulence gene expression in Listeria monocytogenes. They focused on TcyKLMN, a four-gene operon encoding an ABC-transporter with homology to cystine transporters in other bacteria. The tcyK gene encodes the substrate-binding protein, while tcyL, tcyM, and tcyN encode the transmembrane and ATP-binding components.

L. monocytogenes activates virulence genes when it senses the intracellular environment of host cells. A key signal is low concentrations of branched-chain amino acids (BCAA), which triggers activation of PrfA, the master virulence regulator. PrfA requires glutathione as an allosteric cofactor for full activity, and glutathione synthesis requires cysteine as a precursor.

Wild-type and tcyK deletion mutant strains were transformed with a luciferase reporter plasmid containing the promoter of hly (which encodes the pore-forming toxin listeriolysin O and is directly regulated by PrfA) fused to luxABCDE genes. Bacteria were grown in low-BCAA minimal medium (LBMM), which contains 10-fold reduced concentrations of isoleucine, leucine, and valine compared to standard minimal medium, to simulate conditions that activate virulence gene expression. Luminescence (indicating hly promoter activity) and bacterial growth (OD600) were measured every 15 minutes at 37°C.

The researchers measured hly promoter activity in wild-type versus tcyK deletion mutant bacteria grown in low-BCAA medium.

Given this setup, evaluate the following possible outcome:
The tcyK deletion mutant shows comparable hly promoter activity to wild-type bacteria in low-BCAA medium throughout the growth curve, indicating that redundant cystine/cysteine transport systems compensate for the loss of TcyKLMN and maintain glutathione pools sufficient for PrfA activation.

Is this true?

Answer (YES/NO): NO